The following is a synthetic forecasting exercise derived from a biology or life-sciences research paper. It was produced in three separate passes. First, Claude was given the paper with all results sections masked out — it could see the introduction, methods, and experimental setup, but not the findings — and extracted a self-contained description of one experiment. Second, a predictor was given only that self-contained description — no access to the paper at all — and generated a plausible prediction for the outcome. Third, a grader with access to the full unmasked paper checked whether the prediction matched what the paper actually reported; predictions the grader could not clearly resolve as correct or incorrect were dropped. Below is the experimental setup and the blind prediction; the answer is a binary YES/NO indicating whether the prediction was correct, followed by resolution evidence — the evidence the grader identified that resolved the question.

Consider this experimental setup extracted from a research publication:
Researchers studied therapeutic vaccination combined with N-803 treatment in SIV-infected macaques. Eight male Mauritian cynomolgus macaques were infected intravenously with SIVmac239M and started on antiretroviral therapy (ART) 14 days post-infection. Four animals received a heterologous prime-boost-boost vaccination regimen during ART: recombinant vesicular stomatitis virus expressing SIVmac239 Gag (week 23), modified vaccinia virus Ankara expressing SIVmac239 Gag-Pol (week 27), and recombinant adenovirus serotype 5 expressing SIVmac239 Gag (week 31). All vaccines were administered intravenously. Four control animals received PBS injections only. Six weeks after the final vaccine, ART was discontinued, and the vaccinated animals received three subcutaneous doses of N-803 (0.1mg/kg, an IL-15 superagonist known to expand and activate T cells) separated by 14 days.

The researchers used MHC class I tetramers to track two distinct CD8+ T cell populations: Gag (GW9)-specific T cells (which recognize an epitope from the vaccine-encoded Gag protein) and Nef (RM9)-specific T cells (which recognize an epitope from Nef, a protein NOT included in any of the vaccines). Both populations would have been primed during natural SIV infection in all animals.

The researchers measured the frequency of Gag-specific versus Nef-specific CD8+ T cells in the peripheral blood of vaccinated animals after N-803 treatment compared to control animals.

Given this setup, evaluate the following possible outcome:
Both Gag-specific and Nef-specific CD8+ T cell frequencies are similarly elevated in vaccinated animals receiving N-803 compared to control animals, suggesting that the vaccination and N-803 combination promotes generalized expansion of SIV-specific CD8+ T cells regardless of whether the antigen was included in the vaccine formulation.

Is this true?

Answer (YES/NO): NO